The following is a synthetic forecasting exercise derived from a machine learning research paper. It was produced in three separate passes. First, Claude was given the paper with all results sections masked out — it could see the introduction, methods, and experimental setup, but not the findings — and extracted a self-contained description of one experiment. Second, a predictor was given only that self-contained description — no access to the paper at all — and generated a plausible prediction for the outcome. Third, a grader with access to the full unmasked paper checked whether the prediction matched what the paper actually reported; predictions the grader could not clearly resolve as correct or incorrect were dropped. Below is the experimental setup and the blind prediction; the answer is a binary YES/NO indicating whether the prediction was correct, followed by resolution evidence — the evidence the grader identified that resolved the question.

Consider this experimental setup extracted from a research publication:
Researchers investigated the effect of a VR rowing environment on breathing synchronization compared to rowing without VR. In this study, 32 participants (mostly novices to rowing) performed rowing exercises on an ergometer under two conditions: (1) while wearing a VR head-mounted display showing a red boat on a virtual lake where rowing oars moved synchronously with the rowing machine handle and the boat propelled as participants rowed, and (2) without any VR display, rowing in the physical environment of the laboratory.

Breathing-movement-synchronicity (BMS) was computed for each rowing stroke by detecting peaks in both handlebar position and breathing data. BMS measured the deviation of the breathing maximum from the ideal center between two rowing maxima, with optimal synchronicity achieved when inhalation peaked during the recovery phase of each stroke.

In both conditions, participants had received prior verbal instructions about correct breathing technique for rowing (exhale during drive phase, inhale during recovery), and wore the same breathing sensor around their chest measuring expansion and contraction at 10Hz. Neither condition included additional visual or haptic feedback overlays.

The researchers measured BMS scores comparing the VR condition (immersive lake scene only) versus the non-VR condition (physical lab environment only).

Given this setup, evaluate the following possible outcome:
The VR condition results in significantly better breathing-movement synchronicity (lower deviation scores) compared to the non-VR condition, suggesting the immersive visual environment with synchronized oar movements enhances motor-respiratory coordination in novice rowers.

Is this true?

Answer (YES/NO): NO